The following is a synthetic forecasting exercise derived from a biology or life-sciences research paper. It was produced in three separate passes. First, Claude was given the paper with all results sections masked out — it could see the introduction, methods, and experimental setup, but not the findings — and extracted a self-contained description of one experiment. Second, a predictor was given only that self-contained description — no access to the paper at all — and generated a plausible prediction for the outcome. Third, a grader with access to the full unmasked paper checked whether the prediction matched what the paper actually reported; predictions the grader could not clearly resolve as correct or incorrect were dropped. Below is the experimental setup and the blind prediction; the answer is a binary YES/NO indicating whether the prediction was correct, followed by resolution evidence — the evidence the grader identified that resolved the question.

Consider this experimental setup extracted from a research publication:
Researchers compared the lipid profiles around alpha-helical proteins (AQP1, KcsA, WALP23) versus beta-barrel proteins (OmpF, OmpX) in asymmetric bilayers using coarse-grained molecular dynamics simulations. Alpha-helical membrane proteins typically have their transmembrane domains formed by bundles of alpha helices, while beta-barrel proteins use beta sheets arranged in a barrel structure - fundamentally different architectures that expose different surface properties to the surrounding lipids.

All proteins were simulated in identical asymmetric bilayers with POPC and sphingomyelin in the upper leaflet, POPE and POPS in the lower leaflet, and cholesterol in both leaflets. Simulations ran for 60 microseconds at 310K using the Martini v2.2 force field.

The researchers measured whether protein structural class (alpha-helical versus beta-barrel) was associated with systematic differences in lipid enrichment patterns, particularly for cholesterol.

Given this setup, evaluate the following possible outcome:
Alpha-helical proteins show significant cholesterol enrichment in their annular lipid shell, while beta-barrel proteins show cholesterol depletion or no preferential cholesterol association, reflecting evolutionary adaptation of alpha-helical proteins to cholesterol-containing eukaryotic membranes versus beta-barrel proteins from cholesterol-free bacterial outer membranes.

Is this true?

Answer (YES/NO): NO